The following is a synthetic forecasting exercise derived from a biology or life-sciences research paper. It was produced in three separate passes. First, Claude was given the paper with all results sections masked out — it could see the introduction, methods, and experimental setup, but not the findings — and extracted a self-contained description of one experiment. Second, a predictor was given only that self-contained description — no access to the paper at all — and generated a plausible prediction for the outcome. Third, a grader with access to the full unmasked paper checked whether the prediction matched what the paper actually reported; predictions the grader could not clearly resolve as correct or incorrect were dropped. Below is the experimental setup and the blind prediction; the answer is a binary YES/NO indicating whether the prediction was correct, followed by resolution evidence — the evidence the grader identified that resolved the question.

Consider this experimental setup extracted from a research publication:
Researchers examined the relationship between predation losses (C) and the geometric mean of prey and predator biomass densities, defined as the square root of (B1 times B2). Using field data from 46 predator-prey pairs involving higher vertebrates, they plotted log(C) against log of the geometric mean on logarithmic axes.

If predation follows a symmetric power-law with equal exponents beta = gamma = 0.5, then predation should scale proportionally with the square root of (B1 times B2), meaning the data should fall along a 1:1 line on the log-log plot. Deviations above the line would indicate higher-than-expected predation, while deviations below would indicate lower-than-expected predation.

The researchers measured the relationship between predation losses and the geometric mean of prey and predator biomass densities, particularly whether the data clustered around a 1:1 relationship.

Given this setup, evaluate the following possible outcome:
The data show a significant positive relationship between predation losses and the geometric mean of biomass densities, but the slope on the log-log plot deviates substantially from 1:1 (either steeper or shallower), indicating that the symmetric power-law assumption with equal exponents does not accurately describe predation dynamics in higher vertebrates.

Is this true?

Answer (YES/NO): NO